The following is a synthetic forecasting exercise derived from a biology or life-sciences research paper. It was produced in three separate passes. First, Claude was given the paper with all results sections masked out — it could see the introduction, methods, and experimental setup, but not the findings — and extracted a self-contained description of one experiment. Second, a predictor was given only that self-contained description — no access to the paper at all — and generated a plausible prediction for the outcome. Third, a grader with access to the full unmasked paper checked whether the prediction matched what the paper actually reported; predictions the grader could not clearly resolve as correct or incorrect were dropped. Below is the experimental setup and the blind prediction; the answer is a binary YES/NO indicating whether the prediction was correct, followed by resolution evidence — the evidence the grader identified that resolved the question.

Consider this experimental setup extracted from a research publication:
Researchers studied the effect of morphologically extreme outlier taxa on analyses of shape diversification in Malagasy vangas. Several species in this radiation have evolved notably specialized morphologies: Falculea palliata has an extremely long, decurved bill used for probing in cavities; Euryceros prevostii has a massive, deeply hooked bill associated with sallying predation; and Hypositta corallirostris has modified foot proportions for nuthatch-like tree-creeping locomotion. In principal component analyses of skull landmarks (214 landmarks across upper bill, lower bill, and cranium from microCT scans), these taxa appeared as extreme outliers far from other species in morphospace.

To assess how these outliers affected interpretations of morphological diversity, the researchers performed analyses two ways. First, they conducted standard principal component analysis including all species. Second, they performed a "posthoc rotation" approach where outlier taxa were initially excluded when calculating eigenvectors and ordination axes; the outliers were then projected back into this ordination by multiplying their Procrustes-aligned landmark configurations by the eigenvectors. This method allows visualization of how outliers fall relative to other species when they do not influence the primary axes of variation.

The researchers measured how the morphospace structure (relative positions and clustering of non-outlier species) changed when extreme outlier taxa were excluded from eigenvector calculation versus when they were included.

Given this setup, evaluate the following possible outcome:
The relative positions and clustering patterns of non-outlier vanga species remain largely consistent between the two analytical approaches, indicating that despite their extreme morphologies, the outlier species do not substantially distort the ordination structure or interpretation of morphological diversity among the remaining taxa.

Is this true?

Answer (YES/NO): NO